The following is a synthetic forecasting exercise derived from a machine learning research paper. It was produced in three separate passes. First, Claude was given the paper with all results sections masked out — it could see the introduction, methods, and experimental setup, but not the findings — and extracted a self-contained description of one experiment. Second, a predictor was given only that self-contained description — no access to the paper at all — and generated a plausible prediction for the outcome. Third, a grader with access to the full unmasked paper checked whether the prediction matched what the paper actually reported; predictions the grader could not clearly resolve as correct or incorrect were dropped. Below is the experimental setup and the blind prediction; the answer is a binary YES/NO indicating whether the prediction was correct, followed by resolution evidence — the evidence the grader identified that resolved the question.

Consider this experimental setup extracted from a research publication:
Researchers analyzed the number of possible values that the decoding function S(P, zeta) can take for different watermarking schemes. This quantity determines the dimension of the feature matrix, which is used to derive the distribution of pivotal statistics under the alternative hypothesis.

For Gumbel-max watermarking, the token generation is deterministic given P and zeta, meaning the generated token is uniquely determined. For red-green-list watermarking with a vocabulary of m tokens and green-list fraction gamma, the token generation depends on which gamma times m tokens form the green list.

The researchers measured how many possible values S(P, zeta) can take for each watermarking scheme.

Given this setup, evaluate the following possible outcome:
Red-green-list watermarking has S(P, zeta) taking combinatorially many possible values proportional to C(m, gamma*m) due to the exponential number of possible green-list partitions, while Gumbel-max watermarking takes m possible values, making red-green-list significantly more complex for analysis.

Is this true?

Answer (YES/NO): YES